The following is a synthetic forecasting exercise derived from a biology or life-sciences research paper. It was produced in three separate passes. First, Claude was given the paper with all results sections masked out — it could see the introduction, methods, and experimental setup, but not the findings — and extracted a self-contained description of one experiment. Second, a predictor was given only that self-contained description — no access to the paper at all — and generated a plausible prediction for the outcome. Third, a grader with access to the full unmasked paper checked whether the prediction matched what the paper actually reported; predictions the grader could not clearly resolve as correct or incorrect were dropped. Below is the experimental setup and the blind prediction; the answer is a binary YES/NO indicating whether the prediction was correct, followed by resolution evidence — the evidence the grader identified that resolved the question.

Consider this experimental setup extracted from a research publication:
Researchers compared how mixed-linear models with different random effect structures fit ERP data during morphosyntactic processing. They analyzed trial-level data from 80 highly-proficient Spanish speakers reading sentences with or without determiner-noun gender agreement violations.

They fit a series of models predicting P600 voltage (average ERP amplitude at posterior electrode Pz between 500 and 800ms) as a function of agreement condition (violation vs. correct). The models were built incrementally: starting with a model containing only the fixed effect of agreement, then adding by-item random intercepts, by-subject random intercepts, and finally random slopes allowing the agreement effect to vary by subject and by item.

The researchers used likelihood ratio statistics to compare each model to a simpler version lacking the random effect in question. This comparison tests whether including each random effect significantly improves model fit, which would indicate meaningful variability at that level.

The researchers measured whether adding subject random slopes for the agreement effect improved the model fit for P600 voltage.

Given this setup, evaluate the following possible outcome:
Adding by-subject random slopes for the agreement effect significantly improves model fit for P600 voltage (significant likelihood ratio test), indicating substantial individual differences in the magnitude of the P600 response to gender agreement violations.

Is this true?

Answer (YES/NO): YES